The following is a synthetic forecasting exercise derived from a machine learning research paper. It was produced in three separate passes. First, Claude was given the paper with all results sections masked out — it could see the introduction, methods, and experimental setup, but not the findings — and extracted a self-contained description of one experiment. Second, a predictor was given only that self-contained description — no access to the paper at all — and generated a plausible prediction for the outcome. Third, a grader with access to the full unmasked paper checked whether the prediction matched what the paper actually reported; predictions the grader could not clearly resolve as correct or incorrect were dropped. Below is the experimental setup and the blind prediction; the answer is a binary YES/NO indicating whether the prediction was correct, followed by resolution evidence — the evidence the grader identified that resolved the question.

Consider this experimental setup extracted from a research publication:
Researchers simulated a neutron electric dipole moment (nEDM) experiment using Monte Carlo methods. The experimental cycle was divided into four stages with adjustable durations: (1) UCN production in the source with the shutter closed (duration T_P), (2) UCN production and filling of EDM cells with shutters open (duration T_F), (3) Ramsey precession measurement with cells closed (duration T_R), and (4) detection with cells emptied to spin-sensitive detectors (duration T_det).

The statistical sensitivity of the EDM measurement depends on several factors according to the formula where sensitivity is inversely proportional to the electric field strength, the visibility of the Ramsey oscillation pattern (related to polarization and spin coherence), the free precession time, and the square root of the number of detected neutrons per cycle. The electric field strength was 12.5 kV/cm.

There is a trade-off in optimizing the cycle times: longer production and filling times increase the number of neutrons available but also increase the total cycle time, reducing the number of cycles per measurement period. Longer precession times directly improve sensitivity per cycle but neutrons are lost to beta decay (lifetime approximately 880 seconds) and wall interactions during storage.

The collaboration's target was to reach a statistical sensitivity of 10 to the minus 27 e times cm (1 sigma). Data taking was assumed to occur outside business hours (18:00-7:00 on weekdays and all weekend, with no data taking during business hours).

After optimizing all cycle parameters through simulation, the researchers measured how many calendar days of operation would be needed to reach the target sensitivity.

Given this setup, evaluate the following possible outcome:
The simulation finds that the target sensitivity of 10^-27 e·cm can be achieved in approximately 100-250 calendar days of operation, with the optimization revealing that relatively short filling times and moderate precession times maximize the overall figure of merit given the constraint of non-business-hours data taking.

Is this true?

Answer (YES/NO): NO